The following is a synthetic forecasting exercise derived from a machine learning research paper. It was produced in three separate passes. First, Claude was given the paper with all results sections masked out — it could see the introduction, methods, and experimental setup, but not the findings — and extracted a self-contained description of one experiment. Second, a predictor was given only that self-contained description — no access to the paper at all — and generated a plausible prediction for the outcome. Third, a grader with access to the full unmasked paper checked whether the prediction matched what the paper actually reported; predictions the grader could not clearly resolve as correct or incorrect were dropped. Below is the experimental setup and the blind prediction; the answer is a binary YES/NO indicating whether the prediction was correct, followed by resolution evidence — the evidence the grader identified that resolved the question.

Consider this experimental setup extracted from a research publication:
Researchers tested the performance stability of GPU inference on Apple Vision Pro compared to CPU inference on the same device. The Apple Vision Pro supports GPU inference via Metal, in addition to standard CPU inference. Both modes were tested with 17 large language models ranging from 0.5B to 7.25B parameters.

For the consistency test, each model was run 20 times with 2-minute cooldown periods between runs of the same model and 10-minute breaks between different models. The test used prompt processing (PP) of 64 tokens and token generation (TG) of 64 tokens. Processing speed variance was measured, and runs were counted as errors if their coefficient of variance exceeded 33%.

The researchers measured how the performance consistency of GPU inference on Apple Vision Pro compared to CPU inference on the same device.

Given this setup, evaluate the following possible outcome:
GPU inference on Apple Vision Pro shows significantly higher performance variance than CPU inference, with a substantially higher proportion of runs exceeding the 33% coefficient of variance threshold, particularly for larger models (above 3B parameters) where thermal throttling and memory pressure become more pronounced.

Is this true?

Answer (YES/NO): NO